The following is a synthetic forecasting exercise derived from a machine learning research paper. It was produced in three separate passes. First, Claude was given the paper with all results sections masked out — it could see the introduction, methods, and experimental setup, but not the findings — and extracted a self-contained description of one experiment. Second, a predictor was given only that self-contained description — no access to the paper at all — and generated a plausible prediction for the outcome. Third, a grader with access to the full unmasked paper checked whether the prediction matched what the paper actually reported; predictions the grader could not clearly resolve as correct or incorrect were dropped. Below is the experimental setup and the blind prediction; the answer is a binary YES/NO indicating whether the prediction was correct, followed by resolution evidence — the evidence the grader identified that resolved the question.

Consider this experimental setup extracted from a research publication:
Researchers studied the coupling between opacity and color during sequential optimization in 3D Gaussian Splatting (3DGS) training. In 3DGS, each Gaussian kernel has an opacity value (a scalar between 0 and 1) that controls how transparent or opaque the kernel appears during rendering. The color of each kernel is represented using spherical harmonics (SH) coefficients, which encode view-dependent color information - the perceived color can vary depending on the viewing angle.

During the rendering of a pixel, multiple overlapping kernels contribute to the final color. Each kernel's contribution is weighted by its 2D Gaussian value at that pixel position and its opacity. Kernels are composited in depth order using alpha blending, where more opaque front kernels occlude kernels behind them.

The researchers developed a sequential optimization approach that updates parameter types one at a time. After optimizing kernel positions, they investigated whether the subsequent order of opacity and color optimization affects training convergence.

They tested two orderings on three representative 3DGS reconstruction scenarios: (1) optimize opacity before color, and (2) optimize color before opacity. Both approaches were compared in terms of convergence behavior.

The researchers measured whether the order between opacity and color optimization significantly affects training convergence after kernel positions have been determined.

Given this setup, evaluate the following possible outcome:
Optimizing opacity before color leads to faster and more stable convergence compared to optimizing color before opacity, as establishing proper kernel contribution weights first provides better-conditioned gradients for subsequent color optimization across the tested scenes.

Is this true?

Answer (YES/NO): NO